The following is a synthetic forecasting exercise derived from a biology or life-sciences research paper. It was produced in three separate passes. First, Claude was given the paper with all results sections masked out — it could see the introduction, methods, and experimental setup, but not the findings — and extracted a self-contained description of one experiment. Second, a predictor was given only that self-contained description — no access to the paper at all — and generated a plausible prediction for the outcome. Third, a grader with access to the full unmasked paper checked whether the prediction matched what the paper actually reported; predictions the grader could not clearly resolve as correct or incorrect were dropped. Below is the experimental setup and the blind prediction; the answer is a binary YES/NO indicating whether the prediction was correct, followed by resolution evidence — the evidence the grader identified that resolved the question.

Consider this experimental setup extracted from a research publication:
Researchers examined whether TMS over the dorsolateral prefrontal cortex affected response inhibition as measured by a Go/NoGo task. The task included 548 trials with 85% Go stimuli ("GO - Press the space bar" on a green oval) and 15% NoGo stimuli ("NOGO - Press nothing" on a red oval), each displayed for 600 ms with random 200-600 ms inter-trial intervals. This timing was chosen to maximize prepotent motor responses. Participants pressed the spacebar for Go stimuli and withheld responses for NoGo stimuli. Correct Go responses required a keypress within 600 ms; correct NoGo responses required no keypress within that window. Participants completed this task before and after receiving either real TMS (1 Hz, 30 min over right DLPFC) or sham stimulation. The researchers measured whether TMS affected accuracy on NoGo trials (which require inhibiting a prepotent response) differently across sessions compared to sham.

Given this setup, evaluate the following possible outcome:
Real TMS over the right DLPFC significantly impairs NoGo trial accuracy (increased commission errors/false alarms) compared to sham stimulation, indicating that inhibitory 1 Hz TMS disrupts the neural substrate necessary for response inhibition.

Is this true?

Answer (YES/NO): NO